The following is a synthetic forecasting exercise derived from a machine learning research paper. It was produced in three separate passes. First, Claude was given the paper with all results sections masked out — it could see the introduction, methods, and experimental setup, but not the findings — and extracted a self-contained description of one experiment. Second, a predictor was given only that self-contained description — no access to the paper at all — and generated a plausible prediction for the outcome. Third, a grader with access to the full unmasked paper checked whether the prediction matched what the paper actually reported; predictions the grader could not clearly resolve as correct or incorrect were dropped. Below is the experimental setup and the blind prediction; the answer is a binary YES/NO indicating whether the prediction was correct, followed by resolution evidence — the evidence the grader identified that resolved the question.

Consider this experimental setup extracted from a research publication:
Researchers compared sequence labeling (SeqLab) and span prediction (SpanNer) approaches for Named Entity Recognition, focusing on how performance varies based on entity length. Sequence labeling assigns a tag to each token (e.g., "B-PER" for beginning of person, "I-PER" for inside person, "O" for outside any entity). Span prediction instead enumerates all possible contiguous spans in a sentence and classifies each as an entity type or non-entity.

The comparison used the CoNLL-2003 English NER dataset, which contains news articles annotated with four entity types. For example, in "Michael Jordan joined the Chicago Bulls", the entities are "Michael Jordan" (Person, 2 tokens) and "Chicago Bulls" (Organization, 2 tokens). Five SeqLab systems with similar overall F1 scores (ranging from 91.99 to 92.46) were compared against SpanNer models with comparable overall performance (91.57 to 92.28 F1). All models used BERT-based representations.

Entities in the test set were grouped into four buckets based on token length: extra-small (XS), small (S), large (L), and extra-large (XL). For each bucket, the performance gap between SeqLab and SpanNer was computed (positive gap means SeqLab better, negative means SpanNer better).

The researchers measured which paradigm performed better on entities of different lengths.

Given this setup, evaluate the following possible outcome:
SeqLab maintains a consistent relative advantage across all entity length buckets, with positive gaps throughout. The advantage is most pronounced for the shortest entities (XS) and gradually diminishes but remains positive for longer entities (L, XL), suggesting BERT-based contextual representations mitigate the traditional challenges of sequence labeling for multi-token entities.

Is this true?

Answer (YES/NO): NO